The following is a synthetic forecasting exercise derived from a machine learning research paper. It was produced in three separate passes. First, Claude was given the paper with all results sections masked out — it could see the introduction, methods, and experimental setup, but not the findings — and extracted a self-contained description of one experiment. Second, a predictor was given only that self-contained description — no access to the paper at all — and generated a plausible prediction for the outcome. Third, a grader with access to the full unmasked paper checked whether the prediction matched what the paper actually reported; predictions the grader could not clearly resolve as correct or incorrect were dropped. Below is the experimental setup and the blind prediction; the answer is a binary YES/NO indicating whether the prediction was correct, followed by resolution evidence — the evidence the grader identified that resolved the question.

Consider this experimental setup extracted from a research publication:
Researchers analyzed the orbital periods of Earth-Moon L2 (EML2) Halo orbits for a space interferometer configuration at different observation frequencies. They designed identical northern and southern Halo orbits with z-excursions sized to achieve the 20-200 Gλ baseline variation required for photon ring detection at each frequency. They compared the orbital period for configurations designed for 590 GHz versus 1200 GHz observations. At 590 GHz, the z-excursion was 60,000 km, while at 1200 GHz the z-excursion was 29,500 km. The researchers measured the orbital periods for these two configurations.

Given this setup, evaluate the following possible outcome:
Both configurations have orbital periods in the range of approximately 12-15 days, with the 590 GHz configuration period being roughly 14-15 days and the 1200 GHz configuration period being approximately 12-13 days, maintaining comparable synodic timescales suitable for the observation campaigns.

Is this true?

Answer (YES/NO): NO